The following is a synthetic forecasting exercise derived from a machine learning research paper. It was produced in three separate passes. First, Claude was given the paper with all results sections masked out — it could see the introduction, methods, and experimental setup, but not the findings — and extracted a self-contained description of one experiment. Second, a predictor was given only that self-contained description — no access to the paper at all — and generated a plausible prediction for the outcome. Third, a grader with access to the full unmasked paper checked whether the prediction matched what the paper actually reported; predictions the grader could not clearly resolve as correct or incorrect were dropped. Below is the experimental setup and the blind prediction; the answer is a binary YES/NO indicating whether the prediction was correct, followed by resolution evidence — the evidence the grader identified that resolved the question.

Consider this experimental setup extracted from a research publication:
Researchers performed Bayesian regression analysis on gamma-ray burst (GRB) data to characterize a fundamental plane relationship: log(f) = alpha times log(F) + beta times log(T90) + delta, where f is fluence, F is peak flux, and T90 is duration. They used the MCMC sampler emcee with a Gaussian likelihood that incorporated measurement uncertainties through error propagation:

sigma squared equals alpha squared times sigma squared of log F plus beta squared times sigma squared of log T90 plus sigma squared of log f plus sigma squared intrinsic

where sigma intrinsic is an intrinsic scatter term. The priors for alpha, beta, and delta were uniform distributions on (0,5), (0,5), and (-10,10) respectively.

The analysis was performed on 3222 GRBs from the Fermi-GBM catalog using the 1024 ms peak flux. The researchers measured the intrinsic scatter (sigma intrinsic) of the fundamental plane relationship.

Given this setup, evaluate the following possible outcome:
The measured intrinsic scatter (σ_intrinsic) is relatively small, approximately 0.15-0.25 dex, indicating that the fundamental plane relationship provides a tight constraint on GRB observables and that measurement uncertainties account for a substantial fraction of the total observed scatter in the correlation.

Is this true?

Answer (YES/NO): YES